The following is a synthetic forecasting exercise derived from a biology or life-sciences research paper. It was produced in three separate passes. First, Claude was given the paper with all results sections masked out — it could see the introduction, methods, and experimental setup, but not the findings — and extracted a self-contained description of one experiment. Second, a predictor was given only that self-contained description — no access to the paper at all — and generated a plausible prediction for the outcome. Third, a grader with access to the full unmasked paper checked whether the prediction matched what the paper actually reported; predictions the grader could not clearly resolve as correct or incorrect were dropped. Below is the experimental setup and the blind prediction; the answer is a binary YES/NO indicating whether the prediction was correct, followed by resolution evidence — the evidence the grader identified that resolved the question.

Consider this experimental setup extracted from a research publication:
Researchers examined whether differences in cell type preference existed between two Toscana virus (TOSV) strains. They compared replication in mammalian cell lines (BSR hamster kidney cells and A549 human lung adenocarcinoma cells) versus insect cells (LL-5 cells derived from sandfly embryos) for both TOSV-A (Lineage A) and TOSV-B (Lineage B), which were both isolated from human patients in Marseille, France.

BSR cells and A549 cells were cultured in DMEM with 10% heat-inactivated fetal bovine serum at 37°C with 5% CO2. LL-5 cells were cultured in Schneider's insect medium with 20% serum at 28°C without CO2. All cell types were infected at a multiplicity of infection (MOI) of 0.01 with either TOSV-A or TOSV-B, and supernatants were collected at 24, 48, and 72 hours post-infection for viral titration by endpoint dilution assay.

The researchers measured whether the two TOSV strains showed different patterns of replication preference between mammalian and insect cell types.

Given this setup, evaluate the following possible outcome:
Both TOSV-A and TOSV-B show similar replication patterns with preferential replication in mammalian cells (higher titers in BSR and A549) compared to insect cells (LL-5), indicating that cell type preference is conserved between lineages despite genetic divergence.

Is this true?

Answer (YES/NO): NO